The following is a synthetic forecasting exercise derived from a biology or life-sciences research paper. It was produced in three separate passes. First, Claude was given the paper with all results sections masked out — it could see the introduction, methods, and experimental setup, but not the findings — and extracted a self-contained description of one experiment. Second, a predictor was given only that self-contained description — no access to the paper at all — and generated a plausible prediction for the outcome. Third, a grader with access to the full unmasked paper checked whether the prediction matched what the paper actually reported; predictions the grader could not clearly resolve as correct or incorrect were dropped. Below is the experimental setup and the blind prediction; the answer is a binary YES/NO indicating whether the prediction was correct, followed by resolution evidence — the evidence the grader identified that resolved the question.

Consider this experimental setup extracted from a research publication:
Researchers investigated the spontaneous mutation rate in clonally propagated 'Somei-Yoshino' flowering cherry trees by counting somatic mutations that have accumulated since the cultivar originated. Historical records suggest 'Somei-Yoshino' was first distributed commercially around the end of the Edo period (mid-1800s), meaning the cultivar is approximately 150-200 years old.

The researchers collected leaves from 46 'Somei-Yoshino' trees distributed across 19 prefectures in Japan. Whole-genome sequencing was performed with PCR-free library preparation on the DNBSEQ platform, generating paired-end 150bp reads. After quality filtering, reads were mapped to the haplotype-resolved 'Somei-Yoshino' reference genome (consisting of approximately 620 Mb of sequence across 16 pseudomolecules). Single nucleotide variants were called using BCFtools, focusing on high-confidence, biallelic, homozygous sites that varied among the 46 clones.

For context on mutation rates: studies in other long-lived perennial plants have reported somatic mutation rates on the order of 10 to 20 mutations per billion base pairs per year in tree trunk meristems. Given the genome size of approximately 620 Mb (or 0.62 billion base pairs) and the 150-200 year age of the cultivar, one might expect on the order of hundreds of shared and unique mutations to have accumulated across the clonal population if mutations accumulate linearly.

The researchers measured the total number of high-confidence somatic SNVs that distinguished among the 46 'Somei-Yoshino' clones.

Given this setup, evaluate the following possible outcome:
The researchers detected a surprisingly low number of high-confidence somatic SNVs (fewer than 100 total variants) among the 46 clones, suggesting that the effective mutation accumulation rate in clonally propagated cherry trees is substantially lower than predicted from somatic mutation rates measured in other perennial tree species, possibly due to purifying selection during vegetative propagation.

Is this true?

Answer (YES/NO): NO